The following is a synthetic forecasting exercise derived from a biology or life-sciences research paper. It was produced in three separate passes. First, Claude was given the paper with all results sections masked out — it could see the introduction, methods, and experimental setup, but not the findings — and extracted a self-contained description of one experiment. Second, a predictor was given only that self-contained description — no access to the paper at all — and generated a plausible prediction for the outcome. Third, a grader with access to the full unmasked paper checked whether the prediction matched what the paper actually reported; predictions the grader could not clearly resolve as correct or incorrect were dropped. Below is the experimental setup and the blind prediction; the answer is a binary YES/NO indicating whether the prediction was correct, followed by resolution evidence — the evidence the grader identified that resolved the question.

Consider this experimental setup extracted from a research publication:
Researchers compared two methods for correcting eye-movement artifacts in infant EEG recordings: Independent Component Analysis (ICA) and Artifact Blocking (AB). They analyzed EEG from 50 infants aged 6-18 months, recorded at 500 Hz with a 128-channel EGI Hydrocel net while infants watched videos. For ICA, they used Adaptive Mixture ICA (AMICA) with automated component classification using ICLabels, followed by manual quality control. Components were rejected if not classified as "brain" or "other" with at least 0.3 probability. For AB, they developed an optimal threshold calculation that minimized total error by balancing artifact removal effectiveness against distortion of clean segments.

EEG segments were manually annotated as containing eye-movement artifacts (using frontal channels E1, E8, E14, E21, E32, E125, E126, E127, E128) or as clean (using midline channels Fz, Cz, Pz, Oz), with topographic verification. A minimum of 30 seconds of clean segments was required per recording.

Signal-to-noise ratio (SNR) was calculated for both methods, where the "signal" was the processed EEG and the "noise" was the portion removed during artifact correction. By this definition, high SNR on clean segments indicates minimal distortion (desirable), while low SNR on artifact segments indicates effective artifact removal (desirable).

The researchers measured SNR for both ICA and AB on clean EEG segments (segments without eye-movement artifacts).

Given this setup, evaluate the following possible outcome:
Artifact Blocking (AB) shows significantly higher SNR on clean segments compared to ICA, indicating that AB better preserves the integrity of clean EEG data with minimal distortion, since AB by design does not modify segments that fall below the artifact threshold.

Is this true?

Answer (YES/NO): YES